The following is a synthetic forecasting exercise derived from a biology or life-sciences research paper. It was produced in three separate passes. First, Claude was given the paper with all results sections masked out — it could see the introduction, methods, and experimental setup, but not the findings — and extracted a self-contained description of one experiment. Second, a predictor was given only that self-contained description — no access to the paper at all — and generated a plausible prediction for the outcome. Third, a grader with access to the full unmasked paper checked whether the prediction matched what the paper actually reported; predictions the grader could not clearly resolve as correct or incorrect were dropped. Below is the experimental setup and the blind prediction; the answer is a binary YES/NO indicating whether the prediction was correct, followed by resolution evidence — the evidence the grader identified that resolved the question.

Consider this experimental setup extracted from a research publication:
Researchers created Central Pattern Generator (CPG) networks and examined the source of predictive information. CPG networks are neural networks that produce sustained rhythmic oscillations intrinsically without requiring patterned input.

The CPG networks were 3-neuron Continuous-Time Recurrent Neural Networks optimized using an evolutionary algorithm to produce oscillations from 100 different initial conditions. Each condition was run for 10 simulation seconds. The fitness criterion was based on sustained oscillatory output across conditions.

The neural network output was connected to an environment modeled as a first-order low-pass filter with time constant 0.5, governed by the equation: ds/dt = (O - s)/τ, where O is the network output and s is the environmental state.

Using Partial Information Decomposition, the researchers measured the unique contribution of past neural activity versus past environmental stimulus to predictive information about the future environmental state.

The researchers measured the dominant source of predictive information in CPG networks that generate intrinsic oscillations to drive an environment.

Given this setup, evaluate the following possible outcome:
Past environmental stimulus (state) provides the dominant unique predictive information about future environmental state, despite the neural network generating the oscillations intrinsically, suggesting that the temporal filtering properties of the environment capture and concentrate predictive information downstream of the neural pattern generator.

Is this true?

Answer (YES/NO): NO